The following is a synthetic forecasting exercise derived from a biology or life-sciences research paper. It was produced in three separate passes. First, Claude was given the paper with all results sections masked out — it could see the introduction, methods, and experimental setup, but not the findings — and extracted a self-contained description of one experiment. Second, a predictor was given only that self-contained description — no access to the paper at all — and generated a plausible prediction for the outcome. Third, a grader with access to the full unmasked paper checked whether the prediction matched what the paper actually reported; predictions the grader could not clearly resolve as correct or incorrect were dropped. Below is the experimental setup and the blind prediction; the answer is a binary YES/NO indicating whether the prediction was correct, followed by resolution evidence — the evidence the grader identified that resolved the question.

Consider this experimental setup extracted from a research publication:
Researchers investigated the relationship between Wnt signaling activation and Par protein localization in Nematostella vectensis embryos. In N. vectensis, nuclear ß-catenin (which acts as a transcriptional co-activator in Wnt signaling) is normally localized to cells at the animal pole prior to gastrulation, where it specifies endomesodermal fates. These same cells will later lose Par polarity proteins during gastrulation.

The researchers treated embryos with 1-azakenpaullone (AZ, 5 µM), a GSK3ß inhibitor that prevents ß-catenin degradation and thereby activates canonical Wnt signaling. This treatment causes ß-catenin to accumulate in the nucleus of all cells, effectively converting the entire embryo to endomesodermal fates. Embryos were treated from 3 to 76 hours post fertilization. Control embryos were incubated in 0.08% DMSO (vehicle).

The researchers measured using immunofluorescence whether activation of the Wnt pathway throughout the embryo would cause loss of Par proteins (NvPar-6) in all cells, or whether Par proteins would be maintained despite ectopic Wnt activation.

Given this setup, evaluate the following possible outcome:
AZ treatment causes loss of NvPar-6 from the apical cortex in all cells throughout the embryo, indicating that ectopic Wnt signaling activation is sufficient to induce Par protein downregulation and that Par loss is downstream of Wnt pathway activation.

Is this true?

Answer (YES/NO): NO